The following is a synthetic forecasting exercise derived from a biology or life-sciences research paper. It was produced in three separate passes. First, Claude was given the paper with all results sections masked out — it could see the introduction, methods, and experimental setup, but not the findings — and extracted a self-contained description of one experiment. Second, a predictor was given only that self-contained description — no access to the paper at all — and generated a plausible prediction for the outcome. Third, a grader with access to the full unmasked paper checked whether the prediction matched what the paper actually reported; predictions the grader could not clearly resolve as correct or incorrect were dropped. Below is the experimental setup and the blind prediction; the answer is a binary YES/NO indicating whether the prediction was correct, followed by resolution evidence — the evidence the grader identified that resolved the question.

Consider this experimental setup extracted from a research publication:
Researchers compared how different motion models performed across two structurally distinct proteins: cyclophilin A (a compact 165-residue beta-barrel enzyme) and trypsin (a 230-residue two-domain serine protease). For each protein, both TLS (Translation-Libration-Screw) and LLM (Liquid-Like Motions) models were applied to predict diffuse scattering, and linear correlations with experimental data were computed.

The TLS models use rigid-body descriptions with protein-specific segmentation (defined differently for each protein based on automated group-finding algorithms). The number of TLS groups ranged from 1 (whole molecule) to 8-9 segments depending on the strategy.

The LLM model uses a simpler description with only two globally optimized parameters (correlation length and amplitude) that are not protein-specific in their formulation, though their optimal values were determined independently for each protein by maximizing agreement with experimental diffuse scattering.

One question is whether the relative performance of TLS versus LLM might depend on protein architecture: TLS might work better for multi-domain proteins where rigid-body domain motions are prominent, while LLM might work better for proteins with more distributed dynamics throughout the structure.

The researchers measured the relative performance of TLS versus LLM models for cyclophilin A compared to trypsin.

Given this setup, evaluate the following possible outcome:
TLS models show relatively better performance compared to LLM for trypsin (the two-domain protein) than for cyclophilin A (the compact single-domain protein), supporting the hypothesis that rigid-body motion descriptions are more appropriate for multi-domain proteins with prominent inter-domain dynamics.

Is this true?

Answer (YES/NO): NO